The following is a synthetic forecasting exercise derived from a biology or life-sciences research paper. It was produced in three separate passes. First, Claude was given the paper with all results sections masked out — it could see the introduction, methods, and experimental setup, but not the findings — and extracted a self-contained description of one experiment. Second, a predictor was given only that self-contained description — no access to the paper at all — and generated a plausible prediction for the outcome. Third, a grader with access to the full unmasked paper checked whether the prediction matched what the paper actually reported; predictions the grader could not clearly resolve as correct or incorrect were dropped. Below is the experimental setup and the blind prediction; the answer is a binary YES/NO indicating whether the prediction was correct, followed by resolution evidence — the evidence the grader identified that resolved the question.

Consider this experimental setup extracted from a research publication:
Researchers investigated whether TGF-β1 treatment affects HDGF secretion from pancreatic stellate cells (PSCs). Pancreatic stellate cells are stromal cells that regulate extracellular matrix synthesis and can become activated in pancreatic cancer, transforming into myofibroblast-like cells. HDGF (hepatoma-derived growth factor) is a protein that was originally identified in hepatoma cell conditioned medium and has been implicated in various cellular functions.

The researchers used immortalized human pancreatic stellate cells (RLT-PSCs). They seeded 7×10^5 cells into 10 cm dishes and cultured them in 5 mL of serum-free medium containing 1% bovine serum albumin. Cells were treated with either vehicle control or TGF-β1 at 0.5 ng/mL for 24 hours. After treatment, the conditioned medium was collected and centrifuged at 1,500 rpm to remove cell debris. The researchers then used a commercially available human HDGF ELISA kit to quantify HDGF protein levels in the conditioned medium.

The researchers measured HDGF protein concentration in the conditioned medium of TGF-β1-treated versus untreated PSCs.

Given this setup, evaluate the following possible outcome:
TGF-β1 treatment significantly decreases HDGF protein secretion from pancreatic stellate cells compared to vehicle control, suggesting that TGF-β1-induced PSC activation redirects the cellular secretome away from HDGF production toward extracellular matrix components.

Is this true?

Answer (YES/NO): NO